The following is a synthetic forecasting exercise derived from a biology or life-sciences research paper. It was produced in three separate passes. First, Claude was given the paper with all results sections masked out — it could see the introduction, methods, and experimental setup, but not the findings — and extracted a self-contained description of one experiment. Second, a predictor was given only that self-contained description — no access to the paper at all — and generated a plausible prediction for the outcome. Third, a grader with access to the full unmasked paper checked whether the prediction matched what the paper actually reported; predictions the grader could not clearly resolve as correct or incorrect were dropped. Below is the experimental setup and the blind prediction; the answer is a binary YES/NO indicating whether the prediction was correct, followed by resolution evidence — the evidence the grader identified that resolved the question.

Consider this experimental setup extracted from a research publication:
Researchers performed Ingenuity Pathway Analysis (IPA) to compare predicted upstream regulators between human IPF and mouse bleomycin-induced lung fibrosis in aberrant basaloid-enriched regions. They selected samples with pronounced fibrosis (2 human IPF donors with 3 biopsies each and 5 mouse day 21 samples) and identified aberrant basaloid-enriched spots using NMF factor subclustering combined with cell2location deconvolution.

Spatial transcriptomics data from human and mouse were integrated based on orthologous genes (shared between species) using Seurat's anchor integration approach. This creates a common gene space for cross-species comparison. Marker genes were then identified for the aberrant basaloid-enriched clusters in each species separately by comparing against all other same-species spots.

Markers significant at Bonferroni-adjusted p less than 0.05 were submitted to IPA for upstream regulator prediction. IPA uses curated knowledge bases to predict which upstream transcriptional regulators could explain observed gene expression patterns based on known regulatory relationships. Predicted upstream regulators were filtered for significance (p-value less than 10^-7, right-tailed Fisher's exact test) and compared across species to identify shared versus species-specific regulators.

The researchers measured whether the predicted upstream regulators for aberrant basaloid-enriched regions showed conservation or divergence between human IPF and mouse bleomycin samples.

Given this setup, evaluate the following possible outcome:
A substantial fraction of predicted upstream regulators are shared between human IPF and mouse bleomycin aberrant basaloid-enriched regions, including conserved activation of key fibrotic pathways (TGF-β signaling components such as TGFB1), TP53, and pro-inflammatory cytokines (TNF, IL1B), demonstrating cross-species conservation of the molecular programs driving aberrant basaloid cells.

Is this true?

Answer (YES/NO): NO